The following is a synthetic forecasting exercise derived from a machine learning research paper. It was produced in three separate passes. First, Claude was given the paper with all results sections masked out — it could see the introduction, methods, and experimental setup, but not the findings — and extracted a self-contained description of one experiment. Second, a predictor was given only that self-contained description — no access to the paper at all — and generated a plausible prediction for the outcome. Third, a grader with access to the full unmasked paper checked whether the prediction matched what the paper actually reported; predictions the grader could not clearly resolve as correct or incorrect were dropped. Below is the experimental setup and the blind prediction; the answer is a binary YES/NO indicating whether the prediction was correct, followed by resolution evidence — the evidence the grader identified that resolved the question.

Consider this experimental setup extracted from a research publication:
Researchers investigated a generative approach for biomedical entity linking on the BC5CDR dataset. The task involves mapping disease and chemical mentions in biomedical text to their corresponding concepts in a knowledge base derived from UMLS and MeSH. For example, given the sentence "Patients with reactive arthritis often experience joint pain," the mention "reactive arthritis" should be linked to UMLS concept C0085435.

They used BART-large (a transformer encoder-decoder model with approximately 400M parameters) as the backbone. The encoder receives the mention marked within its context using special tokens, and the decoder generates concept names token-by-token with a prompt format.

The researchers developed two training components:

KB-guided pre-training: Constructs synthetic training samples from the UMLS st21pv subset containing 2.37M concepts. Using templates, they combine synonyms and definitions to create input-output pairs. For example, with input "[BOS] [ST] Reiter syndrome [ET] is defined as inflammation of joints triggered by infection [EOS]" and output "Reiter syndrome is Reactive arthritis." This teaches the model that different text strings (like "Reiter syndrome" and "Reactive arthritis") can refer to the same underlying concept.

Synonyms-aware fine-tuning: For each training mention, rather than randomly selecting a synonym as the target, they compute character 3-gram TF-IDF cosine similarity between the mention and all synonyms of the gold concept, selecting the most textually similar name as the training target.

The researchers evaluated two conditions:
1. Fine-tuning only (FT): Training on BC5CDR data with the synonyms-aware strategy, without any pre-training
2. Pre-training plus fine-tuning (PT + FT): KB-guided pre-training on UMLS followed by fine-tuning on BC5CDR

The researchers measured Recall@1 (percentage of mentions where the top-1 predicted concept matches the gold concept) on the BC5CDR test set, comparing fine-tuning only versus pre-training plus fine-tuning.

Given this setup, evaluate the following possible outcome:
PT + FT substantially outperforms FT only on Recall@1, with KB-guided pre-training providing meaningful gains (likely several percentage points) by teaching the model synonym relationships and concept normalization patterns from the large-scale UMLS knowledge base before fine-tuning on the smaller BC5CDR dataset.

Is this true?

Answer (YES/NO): NO